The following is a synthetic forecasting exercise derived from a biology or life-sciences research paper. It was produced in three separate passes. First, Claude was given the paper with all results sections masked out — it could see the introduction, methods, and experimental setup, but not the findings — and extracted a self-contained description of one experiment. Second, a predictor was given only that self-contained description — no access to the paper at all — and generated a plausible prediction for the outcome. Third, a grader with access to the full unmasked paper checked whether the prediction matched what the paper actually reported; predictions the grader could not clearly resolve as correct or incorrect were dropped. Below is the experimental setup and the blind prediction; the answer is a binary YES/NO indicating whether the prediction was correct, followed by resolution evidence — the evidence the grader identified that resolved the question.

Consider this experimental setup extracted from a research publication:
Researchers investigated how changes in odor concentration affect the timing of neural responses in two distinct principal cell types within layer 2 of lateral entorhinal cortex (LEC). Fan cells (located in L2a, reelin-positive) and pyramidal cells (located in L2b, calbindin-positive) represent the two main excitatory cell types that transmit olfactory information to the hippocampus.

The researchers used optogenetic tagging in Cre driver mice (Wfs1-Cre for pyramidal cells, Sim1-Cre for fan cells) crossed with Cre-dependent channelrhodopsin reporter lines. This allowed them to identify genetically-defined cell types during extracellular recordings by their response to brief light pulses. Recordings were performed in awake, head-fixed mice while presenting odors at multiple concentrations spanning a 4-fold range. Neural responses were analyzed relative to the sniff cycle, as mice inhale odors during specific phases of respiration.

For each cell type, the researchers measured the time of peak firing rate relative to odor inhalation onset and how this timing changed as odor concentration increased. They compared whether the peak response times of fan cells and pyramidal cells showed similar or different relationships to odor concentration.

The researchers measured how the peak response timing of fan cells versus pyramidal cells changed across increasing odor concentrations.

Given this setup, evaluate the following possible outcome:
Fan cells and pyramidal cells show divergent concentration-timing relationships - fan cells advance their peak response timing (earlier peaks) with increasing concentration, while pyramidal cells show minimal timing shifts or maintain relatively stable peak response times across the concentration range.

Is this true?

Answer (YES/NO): NO